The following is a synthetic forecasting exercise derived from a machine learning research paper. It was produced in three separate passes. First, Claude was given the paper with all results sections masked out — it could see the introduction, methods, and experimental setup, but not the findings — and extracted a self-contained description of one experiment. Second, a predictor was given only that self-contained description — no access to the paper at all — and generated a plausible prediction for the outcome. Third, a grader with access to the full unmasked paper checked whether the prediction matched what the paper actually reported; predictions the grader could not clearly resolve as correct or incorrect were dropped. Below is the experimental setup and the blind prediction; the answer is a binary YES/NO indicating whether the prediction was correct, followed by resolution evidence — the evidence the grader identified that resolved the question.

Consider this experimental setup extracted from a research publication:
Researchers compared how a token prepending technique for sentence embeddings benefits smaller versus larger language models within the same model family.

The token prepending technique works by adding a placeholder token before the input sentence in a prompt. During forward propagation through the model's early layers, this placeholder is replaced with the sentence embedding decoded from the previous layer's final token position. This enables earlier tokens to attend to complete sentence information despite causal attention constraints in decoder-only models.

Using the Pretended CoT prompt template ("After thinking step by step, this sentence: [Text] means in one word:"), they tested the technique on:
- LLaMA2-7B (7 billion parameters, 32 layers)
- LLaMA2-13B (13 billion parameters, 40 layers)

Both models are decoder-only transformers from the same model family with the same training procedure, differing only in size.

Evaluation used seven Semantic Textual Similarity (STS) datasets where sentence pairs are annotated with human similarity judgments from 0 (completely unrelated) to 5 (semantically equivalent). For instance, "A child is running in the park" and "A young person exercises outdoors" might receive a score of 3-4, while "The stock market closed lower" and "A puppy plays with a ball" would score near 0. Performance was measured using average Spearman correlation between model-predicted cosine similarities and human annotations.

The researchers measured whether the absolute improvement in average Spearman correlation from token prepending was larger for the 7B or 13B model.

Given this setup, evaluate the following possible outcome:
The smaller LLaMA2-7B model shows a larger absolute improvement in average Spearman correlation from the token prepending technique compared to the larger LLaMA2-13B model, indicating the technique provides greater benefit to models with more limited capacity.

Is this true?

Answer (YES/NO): NO